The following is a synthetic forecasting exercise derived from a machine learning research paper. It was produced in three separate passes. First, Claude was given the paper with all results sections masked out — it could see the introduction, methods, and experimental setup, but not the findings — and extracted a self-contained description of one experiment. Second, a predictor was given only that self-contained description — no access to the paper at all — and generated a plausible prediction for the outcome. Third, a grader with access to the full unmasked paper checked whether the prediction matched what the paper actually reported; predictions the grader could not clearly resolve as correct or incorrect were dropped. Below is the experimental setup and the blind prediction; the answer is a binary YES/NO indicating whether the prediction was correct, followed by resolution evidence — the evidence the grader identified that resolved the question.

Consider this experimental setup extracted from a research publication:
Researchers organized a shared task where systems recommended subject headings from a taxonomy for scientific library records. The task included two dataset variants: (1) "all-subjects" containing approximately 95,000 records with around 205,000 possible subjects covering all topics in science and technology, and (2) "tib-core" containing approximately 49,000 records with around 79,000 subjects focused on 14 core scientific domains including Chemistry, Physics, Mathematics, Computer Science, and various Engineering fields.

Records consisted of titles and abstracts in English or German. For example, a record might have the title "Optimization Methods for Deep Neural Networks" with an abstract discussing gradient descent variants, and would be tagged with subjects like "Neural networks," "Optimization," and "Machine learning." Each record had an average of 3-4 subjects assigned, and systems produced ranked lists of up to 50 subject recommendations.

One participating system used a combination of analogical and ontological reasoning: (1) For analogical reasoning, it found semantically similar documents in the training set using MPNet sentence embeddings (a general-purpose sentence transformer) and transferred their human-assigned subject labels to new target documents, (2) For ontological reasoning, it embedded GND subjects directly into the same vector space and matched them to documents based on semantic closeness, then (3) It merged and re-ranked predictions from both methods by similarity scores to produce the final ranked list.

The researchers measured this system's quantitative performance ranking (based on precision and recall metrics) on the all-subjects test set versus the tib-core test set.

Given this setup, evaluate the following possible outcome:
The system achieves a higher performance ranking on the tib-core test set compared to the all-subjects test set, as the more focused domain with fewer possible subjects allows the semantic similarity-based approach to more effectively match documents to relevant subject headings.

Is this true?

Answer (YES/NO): YES